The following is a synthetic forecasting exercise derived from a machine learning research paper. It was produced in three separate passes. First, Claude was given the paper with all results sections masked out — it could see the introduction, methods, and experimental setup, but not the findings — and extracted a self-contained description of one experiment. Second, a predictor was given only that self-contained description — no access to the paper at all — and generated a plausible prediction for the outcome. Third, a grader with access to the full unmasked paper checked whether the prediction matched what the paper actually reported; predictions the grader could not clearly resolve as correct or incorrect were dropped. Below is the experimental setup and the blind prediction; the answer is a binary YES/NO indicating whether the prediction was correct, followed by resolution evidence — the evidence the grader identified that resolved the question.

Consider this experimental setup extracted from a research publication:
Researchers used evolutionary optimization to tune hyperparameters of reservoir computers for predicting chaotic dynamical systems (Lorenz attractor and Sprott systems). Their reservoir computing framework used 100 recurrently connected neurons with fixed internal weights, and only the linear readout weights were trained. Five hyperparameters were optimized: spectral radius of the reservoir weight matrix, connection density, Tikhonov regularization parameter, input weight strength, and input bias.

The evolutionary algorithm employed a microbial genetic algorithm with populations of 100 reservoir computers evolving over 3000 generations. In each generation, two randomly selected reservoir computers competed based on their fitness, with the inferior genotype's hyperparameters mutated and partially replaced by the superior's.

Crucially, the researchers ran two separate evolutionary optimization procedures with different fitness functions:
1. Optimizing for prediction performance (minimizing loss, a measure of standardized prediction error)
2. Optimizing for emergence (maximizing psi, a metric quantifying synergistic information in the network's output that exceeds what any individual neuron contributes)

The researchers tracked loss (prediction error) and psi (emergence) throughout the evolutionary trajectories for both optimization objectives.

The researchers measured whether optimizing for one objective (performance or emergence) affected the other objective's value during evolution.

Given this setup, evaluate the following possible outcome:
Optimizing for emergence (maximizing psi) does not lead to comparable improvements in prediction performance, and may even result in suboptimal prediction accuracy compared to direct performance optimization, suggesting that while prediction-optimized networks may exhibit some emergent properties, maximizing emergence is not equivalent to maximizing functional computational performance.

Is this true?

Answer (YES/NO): NO